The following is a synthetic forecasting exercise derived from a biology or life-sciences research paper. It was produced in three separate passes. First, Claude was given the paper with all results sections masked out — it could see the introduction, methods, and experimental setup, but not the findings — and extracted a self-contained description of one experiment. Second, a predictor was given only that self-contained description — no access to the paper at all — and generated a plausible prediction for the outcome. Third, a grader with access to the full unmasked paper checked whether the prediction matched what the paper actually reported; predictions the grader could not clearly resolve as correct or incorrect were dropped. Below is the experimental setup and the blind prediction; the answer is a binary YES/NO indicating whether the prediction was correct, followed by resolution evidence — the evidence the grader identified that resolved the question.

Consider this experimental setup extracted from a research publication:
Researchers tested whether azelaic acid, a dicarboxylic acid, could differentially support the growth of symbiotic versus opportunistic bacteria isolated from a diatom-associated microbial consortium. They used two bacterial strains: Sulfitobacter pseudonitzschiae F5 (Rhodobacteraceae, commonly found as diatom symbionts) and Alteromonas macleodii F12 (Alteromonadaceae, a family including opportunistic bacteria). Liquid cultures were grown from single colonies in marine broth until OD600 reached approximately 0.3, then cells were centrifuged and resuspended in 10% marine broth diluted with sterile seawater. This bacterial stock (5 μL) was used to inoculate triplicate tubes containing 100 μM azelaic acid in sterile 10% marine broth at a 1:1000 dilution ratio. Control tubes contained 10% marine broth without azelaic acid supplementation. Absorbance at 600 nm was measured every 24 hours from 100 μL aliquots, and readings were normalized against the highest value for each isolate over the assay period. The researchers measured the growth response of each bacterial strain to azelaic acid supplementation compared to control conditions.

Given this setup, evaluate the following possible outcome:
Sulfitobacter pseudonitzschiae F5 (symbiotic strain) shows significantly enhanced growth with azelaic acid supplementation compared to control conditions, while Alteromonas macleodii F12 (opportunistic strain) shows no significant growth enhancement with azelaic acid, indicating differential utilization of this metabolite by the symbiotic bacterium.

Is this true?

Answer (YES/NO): NO